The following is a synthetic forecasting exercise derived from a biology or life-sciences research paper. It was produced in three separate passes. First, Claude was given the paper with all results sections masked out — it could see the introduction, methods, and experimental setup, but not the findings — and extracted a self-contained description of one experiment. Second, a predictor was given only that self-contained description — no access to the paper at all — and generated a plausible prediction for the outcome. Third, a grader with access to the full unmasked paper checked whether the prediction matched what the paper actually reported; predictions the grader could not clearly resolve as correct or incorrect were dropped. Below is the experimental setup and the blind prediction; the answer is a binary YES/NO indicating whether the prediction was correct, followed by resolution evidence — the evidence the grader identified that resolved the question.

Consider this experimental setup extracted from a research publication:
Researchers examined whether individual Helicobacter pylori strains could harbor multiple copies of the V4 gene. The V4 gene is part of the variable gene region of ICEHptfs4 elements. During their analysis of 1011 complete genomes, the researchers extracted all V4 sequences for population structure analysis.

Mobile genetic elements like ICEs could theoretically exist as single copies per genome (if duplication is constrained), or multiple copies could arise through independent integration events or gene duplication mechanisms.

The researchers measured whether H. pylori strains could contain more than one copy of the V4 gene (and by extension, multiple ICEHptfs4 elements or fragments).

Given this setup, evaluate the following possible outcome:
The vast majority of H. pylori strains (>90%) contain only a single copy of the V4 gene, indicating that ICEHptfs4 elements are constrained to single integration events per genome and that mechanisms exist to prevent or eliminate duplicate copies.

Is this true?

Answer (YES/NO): NO